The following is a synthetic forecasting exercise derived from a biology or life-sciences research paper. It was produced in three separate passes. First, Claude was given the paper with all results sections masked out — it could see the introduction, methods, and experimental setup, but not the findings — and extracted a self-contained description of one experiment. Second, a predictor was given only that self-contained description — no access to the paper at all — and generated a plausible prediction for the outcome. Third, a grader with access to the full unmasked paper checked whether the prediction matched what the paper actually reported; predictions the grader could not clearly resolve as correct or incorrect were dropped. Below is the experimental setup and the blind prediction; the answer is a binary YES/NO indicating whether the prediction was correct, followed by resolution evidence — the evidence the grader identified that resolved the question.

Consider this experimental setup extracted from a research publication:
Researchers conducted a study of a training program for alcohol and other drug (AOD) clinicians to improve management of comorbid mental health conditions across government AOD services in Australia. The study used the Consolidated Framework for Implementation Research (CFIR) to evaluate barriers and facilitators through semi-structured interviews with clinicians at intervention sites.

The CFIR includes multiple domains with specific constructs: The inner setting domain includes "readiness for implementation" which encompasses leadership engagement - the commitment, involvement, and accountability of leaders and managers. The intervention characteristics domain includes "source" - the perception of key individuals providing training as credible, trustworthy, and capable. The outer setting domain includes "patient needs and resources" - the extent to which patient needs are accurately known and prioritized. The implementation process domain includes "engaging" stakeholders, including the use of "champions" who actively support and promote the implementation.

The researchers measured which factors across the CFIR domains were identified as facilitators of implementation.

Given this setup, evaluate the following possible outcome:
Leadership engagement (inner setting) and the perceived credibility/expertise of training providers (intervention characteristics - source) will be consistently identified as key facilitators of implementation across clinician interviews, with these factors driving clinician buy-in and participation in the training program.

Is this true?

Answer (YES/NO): YES